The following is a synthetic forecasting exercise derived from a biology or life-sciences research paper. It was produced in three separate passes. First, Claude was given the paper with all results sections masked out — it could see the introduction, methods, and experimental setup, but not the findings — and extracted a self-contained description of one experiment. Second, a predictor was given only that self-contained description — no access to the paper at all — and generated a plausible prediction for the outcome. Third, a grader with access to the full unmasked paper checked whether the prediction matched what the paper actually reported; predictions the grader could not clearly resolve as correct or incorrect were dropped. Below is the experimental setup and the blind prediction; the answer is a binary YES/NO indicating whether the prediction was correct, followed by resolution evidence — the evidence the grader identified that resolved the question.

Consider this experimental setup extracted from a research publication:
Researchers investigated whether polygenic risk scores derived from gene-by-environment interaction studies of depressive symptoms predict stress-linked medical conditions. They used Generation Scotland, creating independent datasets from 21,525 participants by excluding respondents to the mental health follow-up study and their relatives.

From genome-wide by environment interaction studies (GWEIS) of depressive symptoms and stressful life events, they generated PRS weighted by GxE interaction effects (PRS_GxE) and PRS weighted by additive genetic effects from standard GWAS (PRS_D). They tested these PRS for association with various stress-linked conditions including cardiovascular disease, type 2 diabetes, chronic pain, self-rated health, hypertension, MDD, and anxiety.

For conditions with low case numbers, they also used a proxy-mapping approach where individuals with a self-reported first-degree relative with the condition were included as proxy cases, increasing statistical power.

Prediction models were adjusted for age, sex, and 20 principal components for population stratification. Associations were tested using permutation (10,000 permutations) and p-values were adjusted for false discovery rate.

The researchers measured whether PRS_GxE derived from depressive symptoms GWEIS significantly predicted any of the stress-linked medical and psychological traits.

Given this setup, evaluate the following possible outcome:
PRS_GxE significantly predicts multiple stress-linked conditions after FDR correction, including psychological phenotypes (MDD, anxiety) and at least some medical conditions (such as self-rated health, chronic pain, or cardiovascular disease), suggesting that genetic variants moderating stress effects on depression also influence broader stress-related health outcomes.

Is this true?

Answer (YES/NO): NO